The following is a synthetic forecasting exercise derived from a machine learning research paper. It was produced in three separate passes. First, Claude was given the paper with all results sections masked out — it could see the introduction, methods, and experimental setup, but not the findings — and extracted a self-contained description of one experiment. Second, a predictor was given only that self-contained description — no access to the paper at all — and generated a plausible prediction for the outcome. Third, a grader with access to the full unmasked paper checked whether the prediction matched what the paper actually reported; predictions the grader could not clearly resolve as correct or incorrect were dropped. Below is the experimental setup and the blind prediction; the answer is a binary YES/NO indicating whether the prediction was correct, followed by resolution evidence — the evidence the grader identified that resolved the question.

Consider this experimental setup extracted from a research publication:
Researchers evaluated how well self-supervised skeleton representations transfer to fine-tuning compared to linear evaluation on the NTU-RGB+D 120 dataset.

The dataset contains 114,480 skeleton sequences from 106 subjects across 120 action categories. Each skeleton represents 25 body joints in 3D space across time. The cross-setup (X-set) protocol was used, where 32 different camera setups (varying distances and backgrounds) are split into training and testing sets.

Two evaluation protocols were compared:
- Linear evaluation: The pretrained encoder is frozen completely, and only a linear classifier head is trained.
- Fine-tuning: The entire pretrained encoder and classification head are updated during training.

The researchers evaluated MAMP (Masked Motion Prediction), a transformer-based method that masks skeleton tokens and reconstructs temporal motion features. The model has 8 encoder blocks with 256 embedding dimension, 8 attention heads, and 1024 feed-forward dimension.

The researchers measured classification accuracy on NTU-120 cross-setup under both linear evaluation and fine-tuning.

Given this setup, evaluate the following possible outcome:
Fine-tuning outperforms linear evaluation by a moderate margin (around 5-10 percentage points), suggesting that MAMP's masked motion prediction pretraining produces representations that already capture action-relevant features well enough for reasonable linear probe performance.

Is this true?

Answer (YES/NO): NO